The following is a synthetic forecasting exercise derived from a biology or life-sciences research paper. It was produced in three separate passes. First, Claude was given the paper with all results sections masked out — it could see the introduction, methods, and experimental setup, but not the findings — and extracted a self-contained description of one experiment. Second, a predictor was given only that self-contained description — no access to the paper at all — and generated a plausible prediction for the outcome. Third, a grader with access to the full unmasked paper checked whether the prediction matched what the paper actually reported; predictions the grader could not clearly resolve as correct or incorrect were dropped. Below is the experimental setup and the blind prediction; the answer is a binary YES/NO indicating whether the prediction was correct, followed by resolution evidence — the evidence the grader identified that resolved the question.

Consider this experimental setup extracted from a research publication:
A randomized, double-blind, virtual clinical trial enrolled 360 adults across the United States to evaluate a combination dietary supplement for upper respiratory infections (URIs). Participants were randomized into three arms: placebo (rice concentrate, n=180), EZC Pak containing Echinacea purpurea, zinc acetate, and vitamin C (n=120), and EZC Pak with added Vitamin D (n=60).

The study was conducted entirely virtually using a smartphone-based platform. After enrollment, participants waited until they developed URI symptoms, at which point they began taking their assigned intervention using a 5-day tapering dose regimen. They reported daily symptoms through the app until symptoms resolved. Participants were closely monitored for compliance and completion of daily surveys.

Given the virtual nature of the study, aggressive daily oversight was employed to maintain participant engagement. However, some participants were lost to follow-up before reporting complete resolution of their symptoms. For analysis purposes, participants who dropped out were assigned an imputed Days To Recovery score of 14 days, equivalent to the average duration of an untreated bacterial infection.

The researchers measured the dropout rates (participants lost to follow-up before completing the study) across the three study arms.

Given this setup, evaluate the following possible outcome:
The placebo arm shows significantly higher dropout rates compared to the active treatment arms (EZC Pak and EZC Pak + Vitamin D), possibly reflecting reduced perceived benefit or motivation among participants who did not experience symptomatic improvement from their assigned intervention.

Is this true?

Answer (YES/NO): YES